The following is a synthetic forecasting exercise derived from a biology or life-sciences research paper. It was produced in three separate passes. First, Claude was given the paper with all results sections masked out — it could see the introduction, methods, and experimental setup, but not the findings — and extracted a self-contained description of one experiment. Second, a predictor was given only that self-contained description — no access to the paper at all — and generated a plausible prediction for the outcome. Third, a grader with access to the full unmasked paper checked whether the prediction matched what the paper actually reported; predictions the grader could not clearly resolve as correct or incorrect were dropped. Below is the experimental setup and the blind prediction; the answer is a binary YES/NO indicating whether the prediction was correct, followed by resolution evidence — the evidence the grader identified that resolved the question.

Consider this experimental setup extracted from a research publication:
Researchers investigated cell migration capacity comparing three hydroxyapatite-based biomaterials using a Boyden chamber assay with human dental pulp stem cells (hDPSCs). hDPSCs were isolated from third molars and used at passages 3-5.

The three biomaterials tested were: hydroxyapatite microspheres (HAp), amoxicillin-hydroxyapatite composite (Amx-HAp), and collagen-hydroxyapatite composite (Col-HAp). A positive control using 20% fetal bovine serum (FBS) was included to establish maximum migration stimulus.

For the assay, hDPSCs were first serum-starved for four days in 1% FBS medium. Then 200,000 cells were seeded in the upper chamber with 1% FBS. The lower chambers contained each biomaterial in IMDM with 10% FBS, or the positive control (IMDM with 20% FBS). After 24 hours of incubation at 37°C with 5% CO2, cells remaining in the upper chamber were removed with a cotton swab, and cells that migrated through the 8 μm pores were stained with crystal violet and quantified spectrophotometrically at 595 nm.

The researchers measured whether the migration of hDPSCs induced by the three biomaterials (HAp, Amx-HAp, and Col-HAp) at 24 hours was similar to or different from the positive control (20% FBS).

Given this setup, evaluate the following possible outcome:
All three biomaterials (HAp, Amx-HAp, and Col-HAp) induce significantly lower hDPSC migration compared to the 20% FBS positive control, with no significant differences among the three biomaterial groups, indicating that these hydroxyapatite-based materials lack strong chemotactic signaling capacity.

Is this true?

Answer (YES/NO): NO